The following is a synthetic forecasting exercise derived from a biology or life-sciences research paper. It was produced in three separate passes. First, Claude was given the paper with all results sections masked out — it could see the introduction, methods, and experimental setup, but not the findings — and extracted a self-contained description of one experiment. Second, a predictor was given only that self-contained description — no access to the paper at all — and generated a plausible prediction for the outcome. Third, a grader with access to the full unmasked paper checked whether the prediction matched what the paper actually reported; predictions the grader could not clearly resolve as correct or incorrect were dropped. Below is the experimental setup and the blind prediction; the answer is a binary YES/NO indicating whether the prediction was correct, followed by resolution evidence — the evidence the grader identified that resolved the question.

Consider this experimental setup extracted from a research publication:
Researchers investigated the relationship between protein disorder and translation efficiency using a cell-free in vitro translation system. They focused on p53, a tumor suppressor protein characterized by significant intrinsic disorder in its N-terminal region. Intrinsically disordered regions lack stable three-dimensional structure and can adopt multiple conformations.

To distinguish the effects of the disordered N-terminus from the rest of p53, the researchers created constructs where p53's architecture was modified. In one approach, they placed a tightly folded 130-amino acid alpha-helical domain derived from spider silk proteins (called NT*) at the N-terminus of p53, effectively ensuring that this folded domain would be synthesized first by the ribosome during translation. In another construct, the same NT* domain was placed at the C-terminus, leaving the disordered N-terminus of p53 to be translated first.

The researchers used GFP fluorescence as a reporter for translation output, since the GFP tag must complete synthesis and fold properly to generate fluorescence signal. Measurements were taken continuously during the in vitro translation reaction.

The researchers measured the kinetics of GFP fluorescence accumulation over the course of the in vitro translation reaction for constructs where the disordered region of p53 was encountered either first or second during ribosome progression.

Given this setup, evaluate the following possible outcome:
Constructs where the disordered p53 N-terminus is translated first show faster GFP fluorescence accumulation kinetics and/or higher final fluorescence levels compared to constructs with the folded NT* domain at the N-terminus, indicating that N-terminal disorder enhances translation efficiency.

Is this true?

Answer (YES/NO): NO